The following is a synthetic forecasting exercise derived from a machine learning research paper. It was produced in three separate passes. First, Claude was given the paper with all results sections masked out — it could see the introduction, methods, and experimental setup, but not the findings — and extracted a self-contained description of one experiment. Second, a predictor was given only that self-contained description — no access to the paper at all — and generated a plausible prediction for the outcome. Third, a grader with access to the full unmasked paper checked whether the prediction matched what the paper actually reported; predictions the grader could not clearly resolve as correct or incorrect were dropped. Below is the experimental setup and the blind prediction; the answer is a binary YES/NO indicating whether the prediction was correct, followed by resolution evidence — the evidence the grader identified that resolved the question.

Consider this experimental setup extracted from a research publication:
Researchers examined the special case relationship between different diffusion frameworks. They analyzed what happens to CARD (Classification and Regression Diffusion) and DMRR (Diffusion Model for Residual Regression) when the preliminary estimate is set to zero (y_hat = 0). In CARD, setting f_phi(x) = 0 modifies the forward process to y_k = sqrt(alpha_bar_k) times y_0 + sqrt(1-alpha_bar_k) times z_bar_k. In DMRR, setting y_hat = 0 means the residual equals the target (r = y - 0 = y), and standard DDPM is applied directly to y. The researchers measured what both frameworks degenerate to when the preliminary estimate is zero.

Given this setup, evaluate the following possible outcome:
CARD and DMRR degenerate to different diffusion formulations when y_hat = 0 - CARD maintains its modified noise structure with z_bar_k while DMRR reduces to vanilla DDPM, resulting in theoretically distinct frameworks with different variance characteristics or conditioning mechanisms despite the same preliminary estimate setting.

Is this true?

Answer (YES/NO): NO